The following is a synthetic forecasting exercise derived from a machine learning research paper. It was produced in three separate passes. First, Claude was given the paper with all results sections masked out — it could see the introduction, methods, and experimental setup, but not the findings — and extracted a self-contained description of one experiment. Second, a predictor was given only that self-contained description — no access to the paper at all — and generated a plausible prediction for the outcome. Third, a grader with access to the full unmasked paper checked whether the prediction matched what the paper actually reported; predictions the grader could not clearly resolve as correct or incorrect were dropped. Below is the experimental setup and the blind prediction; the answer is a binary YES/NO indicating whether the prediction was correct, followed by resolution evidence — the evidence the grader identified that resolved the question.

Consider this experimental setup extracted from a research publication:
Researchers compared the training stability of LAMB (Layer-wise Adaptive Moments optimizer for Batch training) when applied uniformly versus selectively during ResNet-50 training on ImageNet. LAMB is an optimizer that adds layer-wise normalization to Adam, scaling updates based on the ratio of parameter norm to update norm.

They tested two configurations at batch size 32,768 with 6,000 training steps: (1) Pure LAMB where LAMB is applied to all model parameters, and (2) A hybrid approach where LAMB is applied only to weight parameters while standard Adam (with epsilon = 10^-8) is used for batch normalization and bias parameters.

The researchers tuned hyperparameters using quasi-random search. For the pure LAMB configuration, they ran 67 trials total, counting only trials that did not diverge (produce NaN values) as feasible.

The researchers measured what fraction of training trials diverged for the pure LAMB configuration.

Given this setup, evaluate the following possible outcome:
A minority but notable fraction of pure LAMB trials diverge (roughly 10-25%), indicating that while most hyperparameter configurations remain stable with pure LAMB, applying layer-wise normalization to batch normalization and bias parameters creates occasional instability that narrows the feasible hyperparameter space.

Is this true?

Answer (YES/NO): NO